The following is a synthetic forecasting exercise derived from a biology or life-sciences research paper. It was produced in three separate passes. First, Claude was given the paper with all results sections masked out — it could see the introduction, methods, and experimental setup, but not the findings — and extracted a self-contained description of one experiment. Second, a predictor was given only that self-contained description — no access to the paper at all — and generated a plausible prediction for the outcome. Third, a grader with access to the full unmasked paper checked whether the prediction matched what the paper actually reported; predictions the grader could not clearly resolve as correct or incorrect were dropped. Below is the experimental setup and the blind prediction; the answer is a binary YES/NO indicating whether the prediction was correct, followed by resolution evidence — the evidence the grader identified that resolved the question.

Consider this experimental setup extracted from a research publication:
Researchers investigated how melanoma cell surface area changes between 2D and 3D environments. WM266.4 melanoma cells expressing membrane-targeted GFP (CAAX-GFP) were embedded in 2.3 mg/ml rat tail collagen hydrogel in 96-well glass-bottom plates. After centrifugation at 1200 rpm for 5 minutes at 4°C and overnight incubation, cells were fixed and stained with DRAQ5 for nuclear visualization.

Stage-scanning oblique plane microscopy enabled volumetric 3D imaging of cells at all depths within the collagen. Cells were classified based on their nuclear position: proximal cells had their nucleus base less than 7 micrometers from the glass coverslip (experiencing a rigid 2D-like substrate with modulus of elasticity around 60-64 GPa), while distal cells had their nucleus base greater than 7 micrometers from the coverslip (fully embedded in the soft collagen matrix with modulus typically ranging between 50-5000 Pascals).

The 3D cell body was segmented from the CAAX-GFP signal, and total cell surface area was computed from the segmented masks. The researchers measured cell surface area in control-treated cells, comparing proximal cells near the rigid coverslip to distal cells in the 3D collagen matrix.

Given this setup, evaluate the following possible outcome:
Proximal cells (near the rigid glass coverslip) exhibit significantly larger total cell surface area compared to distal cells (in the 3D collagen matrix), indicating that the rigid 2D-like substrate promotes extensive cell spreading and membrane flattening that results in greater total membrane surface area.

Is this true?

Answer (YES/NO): YES